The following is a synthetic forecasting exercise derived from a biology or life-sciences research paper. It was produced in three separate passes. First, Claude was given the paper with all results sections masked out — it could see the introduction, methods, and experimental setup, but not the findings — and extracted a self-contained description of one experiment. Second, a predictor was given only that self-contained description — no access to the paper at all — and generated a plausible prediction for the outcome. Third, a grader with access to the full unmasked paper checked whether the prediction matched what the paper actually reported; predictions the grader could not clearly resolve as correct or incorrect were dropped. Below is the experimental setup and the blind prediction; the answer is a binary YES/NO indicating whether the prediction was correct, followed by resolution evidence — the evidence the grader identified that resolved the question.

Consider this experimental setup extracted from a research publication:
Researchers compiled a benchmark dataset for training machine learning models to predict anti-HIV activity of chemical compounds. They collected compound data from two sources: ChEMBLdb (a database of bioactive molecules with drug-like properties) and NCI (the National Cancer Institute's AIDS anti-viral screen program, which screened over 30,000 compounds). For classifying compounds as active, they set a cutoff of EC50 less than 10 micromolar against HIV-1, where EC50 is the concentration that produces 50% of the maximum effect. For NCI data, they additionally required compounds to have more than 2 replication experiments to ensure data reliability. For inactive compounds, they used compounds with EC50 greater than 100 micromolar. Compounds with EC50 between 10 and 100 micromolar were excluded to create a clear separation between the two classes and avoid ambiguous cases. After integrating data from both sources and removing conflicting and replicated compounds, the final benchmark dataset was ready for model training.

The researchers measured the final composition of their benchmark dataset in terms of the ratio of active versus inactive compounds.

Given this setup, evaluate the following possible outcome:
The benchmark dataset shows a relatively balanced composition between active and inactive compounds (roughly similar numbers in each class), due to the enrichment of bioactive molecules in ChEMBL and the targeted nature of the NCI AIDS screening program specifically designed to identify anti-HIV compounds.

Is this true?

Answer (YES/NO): NO